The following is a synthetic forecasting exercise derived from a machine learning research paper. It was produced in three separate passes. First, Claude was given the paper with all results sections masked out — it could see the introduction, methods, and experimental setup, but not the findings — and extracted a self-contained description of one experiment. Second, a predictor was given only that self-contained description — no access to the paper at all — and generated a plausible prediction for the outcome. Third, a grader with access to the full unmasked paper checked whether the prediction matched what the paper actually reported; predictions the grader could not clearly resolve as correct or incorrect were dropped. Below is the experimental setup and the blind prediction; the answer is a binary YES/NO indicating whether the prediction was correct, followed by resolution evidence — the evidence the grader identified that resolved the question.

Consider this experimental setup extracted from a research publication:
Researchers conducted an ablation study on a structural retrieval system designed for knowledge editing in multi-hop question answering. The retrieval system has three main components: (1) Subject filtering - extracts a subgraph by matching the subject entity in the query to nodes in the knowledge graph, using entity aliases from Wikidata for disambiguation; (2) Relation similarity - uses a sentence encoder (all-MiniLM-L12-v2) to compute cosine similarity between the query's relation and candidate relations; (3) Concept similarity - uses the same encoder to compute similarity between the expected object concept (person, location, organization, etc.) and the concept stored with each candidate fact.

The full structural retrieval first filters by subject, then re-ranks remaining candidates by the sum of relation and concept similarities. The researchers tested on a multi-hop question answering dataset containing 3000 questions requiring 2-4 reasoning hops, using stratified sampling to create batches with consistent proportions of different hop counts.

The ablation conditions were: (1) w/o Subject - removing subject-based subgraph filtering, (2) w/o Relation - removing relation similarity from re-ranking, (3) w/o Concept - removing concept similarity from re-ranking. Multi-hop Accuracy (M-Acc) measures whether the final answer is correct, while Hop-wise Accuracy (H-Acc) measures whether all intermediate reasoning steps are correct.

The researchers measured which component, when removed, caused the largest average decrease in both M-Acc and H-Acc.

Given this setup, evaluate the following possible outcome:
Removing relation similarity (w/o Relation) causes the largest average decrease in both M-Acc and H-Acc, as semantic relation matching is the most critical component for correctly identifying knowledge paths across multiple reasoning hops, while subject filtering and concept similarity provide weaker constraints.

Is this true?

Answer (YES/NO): NO